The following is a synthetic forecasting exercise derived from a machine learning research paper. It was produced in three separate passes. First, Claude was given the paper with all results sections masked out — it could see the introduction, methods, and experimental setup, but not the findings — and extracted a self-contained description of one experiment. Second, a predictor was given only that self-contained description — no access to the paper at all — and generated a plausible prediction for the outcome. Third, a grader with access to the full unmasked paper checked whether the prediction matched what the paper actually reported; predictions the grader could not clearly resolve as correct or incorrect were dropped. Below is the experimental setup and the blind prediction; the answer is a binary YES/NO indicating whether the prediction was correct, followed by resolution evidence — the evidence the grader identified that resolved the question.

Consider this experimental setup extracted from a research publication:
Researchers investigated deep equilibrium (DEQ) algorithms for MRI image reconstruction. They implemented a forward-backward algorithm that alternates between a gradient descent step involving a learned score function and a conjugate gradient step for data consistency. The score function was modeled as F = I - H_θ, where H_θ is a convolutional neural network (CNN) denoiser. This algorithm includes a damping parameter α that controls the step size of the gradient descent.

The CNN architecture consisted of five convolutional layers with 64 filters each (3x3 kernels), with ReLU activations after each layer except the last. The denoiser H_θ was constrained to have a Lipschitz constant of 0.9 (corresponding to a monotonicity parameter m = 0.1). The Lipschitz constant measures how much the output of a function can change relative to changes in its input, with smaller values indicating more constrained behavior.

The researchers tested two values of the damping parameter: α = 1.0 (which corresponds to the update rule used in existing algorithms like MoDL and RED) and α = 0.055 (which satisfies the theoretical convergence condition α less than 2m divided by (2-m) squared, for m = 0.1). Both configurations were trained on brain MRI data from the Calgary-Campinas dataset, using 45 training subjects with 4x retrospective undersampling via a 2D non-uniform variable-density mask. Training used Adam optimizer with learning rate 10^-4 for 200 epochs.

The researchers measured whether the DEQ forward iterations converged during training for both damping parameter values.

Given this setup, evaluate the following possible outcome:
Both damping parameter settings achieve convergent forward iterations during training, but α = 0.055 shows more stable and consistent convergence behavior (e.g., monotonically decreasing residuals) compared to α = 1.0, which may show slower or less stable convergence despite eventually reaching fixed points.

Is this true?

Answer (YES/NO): NO